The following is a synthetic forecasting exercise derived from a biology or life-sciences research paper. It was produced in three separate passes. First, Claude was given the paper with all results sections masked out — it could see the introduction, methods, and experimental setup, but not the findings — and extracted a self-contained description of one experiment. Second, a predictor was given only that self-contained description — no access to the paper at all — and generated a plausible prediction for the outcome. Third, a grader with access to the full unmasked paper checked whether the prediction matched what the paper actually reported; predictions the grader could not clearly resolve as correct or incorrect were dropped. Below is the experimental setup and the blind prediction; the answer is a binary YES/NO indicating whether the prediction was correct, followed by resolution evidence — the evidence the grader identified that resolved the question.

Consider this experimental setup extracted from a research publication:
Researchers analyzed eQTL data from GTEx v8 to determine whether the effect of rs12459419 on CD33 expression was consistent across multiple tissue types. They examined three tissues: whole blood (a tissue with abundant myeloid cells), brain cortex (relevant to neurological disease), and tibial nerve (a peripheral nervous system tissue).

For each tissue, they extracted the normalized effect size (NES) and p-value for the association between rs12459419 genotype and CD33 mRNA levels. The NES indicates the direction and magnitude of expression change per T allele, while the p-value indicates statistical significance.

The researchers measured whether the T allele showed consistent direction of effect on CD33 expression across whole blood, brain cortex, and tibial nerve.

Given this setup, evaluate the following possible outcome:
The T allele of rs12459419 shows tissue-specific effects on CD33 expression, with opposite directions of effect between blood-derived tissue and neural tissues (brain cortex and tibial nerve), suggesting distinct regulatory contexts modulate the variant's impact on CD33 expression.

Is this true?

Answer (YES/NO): NO